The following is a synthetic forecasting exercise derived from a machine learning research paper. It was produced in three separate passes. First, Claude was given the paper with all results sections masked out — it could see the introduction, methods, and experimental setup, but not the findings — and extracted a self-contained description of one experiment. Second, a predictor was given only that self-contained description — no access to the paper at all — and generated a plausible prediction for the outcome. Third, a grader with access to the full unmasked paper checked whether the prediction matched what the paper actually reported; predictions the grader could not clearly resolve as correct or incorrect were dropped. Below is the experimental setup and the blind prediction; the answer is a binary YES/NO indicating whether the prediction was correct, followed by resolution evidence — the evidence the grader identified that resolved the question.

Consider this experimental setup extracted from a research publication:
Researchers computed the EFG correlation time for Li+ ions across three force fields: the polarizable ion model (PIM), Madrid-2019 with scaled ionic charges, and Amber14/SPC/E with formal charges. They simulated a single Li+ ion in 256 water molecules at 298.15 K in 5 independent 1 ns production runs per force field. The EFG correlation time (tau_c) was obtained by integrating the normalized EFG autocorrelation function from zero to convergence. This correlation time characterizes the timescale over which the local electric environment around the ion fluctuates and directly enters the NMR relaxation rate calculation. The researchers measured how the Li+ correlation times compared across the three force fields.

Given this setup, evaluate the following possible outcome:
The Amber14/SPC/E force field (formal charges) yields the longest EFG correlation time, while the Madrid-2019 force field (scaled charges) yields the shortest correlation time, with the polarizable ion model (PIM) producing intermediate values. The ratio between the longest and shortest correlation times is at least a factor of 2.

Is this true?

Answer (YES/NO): NO